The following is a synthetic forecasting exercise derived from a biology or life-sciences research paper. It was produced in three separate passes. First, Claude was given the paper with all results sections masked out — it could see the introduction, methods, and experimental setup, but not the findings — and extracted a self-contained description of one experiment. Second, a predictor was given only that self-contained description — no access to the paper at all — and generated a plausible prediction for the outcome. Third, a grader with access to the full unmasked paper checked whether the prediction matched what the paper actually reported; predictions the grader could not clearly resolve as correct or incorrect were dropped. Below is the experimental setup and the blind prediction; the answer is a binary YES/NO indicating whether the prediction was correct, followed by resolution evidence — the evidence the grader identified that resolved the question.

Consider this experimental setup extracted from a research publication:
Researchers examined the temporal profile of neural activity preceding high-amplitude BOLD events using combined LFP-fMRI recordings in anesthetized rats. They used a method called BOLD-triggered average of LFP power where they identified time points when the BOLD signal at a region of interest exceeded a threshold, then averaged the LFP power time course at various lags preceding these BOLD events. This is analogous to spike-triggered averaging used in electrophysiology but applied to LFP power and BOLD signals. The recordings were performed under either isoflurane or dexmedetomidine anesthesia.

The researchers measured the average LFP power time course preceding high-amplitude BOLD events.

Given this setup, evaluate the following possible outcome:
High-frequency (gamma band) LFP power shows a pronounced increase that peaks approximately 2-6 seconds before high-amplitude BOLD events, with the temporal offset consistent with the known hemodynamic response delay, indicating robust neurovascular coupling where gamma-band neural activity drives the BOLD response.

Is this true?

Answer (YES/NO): NO